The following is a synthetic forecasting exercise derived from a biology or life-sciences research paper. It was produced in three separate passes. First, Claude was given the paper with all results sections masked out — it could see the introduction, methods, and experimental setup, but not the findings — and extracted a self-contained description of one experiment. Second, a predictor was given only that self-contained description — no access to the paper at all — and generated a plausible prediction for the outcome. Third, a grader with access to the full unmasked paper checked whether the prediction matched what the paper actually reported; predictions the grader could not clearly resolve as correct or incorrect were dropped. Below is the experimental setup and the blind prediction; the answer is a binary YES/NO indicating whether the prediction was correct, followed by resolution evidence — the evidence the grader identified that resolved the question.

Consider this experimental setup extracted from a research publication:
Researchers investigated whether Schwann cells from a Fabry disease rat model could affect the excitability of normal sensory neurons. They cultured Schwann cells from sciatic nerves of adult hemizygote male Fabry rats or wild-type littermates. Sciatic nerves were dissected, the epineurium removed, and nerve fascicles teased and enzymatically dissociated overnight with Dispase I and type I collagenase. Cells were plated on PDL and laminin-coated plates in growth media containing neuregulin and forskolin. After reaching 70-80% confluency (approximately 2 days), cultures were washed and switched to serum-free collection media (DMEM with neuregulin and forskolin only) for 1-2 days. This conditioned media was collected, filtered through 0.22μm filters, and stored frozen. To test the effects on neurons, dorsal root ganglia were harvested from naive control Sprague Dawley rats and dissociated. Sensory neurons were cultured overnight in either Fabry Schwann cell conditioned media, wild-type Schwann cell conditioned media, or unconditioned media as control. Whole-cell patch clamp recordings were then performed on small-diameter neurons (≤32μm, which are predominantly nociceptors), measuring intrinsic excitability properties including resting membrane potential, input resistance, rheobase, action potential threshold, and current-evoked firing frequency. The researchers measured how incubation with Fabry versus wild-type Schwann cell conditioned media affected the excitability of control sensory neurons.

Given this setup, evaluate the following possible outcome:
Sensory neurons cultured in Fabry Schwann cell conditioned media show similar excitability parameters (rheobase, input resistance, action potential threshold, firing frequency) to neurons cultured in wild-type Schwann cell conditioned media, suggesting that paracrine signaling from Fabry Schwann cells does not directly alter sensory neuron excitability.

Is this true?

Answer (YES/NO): NO